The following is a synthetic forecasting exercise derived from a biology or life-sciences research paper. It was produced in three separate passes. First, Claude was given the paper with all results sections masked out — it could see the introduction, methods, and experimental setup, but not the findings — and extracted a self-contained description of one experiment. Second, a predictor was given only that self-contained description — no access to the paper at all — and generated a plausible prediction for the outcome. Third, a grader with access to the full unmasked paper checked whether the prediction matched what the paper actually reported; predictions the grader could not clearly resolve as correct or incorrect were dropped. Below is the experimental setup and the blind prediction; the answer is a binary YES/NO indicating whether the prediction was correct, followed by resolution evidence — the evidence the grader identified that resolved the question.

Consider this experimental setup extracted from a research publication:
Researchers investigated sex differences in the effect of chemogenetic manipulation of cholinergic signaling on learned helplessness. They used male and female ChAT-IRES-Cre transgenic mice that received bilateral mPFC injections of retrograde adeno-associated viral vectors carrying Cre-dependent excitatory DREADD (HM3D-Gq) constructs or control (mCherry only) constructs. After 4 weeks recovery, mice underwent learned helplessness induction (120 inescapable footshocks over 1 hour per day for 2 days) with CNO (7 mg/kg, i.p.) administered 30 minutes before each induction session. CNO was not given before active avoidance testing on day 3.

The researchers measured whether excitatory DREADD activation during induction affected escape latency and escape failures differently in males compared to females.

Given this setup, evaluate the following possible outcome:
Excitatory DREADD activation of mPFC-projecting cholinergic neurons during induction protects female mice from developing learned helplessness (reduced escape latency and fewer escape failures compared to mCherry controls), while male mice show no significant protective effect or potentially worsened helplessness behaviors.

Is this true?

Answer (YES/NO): NO